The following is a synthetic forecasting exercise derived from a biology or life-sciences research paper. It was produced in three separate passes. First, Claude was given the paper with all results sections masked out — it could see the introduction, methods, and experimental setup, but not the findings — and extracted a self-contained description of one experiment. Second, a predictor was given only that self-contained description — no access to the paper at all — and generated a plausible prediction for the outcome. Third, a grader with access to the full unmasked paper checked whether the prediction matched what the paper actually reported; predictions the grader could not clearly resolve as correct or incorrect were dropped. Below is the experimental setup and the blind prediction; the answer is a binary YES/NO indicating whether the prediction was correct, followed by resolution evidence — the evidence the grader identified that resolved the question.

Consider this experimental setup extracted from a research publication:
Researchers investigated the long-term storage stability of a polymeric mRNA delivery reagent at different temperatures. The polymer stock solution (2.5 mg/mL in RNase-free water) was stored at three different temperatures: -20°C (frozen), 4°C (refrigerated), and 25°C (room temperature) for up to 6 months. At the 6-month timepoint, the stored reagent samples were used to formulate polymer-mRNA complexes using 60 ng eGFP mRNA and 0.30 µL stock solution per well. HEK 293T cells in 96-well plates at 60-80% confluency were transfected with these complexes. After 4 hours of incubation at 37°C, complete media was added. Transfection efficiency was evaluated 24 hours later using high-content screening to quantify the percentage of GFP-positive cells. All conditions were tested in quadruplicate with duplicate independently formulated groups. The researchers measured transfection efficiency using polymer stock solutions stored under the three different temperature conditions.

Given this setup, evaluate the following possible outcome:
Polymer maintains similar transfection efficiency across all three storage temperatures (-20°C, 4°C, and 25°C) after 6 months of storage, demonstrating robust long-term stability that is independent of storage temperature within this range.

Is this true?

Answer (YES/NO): NO